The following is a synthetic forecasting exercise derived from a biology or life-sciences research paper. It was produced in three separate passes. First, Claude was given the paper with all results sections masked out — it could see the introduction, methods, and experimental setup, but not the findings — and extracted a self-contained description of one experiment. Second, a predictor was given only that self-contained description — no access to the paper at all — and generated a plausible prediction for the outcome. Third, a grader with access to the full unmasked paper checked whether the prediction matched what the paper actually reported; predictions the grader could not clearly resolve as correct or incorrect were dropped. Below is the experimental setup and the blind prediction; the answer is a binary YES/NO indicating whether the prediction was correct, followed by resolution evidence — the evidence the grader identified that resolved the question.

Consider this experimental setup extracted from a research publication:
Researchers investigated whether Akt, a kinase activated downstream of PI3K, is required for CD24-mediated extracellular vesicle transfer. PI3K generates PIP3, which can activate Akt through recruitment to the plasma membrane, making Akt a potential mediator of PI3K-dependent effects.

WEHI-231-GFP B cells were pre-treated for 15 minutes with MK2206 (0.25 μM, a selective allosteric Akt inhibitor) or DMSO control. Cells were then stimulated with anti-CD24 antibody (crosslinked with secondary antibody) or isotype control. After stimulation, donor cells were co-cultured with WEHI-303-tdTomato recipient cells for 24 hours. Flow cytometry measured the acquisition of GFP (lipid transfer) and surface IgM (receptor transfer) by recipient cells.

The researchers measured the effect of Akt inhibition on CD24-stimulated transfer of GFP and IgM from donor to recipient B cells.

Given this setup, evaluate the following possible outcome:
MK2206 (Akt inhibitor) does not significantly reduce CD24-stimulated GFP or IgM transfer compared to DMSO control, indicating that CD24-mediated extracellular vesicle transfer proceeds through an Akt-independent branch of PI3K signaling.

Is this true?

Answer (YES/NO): NO